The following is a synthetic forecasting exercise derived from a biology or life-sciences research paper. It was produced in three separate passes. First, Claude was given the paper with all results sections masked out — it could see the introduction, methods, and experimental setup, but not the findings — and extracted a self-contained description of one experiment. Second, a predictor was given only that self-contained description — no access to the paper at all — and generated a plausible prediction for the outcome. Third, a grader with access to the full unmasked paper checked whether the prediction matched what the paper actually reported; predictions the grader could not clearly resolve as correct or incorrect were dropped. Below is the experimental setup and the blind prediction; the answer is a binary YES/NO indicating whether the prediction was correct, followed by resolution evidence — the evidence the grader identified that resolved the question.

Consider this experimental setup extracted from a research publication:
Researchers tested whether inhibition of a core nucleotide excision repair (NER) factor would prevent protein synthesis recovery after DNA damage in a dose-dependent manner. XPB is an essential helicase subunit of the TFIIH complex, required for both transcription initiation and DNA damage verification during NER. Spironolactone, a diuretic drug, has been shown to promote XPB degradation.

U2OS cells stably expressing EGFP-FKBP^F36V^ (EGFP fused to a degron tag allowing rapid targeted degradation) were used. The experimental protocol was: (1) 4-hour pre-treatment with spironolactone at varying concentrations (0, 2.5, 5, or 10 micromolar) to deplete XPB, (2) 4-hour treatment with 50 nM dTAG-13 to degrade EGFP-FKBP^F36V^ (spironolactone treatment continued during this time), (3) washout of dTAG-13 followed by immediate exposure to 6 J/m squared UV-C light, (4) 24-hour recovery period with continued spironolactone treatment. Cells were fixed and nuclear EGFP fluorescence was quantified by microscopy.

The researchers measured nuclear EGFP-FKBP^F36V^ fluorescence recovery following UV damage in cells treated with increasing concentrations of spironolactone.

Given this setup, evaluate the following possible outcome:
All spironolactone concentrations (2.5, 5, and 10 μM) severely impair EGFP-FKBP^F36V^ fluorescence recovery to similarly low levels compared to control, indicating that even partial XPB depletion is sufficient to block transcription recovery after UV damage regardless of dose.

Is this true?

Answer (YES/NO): NO